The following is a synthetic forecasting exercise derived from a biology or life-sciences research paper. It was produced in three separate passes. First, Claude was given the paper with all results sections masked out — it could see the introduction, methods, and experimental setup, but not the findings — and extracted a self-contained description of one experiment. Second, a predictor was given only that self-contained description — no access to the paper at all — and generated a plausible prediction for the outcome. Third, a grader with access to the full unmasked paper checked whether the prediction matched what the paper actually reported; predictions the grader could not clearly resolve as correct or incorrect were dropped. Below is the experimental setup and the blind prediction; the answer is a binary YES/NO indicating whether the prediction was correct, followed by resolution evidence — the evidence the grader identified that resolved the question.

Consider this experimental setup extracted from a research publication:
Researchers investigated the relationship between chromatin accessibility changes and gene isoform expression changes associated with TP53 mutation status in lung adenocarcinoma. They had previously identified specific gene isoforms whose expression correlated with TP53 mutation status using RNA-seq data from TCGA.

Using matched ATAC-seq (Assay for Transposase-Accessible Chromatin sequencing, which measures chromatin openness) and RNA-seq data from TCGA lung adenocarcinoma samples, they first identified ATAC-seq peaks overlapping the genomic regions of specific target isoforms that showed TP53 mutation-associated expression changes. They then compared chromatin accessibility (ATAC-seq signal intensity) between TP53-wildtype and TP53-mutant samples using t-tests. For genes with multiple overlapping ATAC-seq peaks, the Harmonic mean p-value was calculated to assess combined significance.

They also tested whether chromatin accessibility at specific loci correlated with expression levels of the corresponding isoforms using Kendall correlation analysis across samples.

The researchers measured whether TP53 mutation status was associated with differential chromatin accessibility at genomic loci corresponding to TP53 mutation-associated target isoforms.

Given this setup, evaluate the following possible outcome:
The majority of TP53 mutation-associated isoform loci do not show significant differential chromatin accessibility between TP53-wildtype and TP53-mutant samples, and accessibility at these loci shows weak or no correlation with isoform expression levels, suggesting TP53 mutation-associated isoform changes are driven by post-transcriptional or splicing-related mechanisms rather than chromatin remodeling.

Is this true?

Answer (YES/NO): NO